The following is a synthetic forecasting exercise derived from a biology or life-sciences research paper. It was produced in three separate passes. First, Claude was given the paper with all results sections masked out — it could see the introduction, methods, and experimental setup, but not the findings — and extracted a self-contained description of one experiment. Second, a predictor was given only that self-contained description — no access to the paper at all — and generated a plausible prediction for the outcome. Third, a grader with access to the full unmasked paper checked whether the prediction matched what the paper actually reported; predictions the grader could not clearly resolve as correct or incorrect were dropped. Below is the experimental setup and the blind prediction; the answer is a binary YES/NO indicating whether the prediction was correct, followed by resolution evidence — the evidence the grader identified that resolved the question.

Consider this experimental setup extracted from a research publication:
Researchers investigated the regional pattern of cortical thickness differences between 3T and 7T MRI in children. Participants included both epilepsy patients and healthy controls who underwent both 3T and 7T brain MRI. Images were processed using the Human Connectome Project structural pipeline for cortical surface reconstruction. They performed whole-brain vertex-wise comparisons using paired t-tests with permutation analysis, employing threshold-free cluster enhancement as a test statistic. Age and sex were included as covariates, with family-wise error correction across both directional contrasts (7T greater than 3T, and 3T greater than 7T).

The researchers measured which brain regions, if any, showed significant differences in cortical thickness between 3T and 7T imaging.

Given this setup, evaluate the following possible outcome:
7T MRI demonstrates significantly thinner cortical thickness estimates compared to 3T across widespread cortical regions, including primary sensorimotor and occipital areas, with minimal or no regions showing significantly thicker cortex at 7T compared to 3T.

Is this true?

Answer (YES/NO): NO